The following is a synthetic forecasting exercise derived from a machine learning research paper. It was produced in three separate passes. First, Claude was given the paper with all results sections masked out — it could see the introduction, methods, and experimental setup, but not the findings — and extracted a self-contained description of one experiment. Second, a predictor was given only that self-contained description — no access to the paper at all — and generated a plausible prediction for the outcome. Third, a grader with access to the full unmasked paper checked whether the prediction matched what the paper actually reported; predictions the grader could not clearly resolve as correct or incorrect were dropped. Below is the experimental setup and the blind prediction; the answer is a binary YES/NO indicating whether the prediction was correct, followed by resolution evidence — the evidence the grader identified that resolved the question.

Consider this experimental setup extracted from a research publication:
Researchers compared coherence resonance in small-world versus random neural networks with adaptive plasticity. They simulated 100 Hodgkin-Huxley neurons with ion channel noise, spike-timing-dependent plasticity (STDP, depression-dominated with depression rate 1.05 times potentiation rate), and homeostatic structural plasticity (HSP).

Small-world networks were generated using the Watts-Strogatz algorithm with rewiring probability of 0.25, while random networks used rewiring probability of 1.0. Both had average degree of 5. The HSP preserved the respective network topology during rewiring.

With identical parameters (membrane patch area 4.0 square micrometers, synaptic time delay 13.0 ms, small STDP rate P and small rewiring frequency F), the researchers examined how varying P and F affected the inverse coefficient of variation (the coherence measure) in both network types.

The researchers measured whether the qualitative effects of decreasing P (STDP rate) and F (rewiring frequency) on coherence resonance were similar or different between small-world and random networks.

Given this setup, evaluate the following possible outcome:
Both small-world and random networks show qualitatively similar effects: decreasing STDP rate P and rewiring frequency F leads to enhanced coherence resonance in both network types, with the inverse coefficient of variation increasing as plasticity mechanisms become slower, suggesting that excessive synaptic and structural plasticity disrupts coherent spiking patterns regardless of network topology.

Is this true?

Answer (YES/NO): YES